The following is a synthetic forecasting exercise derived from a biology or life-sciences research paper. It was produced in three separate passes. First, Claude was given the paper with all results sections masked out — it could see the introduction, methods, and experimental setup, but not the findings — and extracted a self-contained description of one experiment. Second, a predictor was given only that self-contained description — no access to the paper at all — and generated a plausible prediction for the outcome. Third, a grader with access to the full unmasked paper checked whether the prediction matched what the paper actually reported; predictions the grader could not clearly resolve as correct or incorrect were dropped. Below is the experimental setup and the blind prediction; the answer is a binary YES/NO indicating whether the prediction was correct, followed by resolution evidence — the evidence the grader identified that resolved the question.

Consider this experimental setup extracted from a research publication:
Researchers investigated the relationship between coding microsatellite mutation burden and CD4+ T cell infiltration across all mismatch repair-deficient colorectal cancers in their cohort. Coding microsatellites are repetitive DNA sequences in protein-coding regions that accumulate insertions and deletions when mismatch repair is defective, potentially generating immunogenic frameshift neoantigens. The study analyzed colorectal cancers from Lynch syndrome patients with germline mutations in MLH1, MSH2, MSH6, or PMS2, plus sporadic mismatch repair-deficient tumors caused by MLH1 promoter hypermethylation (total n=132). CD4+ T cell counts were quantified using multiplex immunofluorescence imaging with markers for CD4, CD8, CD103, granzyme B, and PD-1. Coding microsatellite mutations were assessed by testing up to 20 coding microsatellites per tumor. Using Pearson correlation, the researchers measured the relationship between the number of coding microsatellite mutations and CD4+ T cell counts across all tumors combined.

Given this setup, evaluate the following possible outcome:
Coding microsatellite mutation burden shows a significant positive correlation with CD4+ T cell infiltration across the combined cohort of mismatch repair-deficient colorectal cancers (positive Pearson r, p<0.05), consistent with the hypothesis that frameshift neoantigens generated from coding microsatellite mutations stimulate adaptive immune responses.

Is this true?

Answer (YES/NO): NO